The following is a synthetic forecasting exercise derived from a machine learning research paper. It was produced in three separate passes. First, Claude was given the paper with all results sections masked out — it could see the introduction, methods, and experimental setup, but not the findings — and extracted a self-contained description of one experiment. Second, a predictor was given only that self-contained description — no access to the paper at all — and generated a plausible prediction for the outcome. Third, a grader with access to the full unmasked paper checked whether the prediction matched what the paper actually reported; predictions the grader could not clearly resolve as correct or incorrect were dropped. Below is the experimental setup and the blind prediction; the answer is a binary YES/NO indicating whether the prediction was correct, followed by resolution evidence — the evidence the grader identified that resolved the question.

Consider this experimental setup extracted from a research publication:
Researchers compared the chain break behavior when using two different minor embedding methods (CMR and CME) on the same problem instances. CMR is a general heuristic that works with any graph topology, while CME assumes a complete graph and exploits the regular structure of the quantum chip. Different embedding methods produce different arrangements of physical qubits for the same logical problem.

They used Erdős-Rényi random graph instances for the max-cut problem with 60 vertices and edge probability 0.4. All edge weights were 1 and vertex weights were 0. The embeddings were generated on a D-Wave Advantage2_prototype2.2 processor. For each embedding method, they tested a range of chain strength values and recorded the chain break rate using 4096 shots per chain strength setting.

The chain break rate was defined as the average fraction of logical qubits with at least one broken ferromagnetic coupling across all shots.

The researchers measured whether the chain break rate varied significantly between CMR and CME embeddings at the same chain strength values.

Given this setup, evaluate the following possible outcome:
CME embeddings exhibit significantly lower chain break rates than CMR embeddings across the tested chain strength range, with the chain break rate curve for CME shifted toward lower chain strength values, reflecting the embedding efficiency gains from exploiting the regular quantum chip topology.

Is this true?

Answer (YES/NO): NO